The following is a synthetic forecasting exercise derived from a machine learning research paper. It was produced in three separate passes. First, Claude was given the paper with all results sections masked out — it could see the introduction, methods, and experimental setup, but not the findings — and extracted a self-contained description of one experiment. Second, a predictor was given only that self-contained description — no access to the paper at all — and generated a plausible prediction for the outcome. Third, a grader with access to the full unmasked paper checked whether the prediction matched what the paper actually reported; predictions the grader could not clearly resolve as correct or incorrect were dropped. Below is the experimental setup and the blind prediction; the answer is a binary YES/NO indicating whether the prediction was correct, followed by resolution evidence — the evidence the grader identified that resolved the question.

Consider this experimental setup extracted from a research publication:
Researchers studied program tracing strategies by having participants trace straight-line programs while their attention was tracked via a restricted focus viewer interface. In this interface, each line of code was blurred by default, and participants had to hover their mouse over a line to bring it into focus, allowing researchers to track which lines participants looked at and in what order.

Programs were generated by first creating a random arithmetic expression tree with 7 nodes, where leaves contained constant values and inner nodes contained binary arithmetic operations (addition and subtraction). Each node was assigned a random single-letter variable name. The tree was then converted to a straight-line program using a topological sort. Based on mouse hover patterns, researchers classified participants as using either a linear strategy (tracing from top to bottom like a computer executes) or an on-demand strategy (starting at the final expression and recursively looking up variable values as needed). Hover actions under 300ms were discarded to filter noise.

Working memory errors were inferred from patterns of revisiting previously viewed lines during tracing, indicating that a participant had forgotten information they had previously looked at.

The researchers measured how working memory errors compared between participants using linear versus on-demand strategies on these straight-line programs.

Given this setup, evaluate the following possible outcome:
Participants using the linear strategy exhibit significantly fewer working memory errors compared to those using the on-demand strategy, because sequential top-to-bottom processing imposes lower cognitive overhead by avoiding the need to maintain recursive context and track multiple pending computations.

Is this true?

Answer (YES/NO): YES